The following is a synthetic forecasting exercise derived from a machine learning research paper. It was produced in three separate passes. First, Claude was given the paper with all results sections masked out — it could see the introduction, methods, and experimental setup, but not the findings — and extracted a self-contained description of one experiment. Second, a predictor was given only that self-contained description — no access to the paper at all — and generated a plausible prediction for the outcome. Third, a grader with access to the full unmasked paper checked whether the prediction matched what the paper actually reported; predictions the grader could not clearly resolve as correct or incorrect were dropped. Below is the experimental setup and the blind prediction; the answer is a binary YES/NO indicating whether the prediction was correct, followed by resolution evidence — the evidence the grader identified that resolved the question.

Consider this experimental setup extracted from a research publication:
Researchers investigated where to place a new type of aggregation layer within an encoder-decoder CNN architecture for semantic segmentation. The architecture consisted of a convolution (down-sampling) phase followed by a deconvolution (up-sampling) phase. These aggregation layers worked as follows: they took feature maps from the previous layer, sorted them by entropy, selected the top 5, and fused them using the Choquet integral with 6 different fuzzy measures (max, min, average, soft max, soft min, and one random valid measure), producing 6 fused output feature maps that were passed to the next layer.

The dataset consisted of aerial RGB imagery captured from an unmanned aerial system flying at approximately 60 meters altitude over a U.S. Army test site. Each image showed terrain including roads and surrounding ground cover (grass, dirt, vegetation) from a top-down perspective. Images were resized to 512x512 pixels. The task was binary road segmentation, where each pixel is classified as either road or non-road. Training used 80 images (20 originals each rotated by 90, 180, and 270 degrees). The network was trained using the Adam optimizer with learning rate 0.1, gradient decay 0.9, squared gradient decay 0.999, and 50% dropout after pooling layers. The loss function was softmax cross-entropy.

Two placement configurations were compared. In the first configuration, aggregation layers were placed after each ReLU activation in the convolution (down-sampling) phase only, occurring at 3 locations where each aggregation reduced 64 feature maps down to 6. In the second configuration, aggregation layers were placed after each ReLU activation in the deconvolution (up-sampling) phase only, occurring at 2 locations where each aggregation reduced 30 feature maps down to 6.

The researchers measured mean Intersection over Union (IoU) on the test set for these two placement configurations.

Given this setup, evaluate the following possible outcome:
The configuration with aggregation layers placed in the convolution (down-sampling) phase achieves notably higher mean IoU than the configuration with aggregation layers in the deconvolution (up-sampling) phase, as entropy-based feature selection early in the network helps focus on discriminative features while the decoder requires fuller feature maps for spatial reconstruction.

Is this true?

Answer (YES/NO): NO